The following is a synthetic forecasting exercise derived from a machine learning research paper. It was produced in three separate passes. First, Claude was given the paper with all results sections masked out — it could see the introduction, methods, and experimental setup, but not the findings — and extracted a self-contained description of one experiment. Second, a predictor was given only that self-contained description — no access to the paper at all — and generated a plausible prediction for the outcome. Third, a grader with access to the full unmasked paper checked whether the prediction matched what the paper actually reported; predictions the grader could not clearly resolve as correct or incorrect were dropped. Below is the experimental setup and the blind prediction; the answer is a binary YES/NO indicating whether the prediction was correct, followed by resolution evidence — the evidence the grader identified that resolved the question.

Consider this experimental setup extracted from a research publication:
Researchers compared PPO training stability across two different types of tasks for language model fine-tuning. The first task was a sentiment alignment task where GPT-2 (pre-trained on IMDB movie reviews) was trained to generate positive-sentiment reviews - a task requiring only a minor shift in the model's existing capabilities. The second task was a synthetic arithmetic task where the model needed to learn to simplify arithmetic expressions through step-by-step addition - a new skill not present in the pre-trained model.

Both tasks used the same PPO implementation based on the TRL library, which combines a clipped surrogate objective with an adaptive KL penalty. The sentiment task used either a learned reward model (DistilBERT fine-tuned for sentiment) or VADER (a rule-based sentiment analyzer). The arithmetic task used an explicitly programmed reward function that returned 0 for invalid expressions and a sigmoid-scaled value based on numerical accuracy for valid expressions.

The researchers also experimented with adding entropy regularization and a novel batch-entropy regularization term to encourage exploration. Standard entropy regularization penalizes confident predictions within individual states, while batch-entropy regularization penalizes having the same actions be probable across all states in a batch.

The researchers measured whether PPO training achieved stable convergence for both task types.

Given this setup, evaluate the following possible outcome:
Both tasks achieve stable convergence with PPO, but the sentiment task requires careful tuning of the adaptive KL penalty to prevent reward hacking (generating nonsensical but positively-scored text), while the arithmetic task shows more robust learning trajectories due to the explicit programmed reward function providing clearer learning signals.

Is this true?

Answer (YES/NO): NO